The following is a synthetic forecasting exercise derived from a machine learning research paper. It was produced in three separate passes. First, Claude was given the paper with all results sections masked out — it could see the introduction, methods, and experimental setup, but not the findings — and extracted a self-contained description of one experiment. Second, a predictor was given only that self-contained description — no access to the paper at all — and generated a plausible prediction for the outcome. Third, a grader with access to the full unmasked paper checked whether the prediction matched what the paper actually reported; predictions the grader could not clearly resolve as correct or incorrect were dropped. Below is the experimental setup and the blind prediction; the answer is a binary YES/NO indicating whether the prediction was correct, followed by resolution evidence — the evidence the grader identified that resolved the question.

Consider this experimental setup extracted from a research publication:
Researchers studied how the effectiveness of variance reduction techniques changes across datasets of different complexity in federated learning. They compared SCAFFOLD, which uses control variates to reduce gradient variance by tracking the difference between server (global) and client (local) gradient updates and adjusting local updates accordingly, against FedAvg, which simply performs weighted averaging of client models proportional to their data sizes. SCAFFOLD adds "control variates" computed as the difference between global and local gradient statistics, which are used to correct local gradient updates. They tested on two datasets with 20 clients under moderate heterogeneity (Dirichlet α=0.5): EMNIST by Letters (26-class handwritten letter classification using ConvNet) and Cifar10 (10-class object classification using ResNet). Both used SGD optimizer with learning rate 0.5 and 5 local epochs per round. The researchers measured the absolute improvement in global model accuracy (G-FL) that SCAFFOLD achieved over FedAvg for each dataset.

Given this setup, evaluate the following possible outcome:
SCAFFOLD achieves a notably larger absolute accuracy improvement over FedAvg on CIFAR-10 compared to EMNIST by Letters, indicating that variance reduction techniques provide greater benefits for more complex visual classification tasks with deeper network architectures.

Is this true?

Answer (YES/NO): YES